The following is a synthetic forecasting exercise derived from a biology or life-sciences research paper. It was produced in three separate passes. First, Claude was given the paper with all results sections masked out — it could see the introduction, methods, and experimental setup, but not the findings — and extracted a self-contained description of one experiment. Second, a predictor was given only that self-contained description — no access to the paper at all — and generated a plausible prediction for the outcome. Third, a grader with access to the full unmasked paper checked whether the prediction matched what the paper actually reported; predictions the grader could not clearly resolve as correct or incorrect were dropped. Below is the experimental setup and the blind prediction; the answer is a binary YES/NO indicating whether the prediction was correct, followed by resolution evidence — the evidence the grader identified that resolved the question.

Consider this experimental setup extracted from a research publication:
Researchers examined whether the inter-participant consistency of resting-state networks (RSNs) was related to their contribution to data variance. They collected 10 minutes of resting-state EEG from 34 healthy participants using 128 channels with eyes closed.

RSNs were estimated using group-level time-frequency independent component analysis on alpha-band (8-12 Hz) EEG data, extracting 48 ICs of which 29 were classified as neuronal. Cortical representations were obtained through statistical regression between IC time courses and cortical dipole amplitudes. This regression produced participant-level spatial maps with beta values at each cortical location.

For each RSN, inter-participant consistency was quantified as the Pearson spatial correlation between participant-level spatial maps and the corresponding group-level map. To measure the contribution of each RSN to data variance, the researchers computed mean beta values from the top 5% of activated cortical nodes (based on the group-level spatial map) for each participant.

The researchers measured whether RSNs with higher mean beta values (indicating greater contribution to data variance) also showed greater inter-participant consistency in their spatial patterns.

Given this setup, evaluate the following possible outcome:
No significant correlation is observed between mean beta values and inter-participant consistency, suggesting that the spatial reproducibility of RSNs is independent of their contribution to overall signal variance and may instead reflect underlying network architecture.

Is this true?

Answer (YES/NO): NO